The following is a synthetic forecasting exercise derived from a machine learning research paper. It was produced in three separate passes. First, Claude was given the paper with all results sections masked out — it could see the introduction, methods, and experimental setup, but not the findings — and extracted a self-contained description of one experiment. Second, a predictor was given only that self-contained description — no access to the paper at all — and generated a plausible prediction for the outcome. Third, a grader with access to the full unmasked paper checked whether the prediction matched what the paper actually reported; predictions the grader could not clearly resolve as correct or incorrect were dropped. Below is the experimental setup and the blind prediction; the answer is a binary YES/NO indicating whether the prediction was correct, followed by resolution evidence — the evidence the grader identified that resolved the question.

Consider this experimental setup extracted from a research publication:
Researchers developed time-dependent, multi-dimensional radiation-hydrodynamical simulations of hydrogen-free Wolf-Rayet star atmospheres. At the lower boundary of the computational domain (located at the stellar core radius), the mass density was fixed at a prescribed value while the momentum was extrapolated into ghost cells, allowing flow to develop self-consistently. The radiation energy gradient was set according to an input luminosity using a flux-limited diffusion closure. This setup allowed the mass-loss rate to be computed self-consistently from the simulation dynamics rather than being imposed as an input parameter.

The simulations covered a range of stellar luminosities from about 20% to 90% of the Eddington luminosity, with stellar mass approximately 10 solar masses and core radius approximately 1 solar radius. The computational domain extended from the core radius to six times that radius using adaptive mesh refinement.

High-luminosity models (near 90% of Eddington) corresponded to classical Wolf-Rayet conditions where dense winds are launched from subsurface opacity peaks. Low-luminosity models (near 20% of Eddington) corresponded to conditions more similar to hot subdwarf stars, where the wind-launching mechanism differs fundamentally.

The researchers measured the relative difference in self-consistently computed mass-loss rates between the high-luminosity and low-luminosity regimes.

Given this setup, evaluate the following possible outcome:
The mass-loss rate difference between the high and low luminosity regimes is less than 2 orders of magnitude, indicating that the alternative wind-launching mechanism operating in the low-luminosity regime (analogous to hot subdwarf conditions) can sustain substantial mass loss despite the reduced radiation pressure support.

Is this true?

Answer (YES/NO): YES